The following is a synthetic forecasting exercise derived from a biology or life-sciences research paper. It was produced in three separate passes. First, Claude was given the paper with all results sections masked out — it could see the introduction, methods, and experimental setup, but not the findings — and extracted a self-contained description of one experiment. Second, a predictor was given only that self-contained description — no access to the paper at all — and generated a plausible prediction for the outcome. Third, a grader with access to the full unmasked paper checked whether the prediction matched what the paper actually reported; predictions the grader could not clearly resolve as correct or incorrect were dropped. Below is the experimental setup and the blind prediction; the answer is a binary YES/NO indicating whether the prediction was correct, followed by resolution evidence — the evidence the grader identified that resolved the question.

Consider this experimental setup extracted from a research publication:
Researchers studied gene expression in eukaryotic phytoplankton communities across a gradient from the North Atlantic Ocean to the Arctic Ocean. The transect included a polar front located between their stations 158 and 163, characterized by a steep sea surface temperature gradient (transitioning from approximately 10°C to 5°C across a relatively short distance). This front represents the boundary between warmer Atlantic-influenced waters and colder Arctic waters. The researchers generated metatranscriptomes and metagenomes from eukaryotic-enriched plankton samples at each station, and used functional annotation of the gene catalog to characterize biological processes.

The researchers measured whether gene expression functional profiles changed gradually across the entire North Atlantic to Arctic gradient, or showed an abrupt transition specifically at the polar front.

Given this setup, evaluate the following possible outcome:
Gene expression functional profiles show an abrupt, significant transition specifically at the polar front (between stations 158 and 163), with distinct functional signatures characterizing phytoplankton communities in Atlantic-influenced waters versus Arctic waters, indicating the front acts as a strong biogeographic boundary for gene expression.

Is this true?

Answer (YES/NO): NO